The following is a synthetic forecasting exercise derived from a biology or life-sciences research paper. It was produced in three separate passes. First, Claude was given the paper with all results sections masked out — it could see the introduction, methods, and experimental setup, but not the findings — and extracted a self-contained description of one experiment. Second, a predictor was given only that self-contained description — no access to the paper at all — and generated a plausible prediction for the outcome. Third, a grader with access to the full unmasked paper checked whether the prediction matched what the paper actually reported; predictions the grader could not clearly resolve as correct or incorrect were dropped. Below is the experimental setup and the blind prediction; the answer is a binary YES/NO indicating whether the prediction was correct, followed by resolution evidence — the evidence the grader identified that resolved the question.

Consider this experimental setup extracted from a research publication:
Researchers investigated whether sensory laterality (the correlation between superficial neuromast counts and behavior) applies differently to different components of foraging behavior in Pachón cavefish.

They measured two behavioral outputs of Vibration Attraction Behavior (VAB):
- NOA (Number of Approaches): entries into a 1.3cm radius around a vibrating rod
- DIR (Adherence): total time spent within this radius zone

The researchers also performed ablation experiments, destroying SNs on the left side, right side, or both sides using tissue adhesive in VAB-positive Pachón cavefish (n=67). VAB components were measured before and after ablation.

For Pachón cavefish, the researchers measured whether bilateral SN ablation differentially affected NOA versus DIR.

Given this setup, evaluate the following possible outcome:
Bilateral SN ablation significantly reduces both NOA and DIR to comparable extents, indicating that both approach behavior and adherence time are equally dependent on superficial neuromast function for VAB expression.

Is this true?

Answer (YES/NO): NO